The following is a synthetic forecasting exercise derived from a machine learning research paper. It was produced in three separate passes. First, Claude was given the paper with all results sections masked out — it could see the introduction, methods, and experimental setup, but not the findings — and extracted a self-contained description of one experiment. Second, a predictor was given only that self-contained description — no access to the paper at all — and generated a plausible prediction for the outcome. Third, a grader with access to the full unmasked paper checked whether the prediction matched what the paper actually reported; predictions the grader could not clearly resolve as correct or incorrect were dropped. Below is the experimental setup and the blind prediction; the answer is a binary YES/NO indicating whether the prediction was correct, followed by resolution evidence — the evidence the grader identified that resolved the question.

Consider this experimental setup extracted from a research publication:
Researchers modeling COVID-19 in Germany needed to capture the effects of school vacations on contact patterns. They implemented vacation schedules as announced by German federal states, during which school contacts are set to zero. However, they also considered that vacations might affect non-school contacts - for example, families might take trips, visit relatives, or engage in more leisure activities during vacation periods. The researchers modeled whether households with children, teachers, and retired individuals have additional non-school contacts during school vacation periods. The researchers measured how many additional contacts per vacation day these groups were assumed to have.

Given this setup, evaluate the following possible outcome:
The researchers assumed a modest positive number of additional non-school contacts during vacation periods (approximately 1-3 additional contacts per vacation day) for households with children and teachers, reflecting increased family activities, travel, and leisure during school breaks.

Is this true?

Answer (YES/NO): NO